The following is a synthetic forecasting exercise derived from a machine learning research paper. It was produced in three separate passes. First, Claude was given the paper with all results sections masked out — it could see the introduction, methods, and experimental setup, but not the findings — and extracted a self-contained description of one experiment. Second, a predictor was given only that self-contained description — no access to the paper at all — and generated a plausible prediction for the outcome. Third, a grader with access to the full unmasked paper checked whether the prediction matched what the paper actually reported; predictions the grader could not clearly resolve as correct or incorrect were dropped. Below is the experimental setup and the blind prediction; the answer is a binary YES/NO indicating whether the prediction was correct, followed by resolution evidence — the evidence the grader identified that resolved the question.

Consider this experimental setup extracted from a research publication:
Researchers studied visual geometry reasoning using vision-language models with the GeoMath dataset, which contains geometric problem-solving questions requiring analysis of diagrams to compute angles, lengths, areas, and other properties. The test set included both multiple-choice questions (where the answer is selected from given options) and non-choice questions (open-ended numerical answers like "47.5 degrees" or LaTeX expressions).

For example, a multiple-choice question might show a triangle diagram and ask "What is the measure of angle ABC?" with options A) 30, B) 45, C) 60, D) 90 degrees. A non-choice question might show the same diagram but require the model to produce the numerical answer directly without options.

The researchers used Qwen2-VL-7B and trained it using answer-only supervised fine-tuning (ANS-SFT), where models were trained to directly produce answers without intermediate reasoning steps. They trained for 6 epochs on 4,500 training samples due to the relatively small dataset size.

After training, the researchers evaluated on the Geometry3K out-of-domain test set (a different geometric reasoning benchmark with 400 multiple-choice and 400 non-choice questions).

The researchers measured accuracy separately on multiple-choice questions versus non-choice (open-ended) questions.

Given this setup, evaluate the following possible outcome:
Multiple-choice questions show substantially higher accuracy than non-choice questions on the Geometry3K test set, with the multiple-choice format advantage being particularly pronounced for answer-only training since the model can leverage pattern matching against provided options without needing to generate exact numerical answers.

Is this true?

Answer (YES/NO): YES